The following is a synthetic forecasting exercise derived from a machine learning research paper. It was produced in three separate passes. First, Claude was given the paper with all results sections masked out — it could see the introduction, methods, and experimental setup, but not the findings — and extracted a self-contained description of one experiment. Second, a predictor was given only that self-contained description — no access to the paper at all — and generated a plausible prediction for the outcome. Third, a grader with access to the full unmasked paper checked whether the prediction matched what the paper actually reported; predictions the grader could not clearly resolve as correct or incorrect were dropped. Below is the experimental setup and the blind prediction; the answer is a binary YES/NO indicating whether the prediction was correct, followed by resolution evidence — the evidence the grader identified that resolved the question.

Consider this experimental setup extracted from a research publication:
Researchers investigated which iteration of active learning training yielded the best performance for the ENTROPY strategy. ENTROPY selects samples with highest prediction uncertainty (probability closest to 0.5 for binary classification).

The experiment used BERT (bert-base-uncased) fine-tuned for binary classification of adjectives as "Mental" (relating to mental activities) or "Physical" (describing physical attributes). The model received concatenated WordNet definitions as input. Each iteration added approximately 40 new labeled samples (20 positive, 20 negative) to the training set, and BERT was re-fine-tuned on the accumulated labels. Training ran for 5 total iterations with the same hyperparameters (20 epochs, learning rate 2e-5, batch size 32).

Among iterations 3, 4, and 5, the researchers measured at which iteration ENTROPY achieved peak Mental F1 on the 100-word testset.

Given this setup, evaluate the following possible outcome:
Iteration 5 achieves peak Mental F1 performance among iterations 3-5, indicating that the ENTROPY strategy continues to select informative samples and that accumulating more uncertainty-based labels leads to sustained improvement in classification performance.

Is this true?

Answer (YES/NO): NO